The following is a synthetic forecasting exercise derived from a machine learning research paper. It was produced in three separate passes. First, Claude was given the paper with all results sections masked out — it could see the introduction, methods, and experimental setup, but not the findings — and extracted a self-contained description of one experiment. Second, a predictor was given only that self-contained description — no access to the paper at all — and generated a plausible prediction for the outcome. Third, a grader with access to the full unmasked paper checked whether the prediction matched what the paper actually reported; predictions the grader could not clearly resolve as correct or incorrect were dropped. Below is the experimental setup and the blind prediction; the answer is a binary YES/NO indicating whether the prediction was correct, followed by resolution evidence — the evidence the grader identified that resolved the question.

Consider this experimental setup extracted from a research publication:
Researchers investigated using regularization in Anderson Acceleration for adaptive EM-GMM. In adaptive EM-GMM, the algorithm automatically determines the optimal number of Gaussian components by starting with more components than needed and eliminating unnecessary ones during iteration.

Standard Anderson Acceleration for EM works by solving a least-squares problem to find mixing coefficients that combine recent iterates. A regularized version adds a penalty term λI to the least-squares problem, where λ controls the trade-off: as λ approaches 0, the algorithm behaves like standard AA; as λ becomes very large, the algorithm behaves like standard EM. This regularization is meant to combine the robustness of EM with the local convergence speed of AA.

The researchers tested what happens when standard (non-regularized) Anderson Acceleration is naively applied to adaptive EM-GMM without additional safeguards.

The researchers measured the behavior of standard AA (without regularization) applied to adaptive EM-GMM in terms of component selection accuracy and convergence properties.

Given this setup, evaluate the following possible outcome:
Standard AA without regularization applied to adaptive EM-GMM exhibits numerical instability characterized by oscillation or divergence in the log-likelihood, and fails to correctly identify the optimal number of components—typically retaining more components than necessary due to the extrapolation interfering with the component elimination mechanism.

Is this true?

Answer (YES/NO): NO